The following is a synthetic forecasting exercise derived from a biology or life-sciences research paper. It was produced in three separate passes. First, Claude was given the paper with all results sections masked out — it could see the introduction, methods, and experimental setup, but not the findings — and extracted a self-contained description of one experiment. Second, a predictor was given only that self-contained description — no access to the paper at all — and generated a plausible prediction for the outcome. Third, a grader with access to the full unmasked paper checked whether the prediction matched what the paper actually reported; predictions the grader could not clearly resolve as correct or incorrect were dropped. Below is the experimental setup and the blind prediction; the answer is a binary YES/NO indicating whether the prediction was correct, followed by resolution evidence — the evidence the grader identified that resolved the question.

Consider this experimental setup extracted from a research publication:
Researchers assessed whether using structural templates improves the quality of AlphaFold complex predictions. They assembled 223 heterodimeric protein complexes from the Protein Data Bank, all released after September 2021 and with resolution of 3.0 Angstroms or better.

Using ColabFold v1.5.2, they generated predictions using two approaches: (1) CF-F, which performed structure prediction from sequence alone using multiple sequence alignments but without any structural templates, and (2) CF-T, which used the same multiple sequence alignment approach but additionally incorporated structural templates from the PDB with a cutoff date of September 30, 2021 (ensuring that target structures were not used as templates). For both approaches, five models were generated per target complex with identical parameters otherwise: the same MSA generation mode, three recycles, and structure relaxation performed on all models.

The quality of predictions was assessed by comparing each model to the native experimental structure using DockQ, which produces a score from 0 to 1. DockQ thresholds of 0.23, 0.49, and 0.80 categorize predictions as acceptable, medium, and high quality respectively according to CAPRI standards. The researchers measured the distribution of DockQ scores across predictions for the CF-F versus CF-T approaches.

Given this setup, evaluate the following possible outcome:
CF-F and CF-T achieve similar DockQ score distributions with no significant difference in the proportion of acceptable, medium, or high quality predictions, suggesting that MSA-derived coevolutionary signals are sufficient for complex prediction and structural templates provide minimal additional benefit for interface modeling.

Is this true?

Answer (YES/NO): NO